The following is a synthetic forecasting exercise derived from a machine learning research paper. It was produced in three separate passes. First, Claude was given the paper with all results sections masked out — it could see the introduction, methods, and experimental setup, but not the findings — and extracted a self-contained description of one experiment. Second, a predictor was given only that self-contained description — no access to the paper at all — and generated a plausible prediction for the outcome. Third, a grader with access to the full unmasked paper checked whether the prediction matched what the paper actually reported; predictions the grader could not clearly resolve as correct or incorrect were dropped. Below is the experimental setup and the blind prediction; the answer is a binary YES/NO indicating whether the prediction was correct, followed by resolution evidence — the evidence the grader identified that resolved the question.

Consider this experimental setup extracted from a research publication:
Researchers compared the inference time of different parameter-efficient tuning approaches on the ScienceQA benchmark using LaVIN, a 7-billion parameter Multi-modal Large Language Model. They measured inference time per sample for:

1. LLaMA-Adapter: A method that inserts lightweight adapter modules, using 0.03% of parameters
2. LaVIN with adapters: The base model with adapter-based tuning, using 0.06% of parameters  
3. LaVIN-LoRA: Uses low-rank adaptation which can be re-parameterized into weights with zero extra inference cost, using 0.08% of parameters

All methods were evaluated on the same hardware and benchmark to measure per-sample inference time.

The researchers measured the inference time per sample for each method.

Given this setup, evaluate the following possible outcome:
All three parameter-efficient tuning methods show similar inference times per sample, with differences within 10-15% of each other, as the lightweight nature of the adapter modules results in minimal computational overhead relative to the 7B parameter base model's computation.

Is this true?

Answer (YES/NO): NO